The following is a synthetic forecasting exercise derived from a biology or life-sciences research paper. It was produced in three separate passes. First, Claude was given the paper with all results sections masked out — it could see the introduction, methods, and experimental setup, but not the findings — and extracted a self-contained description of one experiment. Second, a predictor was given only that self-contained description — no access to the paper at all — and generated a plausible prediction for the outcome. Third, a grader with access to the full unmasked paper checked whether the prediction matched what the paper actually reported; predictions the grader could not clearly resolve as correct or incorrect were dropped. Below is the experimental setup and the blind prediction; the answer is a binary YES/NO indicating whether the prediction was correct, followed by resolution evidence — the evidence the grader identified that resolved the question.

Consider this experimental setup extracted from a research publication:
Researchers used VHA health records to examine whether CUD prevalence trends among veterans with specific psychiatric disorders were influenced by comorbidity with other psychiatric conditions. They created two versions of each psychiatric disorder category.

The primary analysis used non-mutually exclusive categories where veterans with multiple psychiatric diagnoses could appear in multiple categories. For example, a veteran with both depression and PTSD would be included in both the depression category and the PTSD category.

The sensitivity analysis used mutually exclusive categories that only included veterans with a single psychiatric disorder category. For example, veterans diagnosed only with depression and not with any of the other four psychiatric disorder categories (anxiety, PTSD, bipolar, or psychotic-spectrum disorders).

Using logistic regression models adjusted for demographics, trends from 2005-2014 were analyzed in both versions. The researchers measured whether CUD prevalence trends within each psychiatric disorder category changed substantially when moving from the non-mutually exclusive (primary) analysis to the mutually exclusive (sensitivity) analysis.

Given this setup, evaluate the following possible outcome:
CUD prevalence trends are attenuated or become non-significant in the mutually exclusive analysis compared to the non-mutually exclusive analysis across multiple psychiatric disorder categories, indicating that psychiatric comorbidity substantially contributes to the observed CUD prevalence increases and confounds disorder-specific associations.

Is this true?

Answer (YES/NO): NO